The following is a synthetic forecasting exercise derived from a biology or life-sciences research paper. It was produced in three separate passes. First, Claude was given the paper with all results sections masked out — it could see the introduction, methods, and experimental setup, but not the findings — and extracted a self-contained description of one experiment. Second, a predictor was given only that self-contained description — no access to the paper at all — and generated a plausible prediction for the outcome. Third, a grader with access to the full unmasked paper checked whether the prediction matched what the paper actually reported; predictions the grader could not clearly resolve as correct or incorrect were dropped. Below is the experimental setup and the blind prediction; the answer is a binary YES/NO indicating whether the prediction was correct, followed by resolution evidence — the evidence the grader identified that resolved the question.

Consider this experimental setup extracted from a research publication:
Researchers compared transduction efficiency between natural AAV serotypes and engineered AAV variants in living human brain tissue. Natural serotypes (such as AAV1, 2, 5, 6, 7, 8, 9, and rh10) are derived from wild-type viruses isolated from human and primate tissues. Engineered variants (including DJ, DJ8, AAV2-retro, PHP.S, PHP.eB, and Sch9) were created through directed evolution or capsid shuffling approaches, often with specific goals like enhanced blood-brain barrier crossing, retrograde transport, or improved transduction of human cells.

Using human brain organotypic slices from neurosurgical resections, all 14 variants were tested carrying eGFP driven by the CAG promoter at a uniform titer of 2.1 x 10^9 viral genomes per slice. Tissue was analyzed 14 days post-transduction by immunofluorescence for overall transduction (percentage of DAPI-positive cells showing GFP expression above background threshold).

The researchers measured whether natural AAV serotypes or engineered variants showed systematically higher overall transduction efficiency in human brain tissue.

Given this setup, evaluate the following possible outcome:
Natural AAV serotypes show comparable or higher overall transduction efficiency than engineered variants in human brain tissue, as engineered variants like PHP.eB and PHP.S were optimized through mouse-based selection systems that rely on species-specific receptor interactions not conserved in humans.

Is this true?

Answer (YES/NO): NO